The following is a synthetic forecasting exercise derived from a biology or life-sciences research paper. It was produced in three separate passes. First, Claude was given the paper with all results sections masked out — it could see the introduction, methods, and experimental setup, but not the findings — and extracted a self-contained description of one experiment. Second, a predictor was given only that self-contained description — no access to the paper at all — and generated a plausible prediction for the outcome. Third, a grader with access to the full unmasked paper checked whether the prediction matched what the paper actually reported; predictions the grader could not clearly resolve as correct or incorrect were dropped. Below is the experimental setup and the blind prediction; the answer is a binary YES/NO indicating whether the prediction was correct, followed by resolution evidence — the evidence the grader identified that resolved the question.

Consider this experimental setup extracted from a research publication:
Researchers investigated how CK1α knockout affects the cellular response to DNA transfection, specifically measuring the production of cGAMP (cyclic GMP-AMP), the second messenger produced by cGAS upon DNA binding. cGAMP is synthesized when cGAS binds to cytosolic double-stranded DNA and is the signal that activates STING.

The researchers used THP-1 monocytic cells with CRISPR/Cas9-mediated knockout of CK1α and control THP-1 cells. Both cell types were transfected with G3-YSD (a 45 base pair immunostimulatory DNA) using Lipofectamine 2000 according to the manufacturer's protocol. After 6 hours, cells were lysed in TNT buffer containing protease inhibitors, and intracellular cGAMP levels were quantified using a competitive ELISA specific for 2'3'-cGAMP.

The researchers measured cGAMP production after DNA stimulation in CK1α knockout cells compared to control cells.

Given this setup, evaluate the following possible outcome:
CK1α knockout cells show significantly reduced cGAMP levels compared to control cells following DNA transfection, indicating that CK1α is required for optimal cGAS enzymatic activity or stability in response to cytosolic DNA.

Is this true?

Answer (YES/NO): YES